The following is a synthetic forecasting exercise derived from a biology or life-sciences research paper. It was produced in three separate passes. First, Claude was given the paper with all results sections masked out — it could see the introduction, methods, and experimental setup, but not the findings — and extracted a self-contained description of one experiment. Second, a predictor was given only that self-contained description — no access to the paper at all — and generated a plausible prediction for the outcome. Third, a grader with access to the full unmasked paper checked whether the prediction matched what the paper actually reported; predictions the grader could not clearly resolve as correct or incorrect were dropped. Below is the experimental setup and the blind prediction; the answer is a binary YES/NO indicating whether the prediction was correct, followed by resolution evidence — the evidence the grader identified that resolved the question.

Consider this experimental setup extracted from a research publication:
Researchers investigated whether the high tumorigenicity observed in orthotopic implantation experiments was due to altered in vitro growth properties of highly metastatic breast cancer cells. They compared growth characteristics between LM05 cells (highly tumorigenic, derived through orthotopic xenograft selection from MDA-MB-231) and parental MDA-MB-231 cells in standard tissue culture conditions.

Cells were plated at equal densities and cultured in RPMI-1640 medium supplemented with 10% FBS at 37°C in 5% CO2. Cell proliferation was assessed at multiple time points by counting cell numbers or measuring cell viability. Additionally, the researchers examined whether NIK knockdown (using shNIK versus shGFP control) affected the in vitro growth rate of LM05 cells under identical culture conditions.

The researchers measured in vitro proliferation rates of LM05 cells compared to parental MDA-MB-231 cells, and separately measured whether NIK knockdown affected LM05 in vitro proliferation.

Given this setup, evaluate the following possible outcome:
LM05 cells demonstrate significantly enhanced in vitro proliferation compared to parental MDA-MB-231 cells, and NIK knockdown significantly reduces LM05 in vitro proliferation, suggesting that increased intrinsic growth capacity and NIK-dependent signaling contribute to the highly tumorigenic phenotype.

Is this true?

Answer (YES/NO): NO